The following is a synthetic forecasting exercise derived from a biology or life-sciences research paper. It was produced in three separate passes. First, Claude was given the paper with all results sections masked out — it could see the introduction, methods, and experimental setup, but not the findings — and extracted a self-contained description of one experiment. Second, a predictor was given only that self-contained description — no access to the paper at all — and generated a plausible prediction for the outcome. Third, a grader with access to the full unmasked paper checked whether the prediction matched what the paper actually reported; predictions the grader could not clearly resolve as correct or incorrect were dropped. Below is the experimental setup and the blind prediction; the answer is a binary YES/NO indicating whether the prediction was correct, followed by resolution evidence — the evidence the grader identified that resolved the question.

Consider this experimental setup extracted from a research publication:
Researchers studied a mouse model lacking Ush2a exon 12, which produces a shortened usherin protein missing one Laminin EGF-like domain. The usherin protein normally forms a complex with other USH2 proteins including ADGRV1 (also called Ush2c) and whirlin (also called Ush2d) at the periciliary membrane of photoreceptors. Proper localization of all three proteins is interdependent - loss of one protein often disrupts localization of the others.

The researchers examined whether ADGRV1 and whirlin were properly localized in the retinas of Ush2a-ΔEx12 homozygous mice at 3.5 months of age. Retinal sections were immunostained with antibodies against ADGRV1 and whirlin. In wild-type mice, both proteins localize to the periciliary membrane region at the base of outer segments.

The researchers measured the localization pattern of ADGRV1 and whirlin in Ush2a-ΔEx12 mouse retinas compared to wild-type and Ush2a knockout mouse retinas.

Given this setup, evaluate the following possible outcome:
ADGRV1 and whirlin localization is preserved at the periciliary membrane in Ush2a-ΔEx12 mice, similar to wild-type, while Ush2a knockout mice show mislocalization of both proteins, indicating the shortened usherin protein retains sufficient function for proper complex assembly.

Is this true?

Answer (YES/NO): NO